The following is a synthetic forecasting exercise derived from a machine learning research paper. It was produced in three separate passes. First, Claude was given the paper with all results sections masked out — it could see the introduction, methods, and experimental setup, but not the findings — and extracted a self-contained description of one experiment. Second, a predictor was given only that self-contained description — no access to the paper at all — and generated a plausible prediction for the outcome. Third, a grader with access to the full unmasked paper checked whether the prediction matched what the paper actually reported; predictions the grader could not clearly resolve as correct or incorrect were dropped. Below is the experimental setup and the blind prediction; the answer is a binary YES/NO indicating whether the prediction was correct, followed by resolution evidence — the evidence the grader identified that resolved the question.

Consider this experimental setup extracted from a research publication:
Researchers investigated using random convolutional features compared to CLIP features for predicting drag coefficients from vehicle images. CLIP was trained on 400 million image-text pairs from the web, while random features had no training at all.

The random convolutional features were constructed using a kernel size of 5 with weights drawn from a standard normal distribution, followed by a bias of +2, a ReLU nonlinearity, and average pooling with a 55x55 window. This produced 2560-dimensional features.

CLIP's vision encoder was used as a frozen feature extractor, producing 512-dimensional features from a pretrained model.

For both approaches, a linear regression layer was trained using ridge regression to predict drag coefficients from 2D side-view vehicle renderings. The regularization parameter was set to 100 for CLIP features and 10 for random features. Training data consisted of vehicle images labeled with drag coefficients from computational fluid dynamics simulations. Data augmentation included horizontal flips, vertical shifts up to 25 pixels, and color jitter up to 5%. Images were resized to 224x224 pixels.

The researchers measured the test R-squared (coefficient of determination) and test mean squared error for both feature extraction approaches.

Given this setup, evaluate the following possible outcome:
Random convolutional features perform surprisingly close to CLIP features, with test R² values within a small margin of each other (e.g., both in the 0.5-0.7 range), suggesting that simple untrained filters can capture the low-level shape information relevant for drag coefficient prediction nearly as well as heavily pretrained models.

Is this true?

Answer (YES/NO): YES